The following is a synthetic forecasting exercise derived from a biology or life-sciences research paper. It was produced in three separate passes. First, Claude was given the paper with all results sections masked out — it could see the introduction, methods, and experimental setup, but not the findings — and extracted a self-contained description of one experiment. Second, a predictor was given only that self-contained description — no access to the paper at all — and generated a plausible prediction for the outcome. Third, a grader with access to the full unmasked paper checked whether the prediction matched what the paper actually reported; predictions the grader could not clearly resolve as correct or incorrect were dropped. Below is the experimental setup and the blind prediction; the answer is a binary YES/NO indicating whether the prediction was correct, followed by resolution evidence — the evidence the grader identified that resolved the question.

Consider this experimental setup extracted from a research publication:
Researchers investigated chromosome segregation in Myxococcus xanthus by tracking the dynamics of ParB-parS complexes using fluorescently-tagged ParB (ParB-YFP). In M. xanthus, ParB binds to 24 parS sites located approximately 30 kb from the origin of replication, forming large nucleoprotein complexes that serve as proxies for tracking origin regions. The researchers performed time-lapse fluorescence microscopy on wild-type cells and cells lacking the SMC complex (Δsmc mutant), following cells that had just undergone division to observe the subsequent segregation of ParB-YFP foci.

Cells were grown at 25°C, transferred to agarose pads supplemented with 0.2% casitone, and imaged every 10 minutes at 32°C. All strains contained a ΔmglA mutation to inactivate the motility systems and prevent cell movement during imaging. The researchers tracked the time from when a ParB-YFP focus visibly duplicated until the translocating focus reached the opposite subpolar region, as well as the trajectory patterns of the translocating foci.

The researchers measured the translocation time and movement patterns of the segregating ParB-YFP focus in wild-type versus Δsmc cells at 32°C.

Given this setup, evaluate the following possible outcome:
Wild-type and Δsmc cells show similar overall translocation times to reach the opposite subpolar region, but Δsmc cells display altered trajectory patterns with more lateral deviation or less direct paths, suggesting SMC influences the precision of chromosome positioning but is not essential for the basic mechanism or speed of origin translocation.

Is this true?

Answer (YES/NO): NO